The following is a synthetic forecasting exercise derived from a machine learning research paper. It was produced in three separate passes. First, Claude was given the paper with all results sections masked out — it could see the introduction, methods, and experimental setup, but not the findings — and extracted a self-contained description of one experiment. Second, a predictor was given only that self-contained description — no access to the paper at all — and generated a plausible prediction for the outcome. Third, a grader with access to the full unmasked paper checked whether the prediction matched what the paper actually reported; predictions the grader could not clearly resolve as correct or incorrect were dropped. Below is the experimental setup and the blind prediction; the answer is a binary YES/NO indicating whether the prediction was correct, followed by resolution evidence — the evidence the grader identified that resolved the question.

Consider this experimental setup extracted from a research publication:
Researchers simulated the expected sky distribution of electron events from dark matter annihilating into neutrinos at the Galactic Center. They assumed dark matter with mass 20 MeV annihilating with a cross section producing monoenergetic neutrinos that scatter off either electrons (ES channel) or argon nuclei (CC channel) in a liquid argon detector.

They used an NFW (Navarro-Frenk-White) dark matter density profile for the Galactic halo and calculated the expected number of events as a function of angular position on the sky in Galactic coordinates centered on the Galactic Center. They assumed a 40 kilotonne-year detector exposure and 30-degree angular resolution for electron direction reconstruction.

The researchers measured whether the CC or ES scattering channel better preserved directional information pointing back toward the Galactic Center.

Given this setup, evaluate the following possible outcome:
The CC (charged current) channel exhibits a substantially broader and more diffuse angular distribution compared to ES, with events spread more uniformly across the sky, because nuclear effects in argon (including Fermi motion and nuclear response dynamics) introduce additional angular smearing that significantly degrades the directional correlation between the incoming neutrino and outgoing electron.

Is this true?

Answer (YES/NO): YES